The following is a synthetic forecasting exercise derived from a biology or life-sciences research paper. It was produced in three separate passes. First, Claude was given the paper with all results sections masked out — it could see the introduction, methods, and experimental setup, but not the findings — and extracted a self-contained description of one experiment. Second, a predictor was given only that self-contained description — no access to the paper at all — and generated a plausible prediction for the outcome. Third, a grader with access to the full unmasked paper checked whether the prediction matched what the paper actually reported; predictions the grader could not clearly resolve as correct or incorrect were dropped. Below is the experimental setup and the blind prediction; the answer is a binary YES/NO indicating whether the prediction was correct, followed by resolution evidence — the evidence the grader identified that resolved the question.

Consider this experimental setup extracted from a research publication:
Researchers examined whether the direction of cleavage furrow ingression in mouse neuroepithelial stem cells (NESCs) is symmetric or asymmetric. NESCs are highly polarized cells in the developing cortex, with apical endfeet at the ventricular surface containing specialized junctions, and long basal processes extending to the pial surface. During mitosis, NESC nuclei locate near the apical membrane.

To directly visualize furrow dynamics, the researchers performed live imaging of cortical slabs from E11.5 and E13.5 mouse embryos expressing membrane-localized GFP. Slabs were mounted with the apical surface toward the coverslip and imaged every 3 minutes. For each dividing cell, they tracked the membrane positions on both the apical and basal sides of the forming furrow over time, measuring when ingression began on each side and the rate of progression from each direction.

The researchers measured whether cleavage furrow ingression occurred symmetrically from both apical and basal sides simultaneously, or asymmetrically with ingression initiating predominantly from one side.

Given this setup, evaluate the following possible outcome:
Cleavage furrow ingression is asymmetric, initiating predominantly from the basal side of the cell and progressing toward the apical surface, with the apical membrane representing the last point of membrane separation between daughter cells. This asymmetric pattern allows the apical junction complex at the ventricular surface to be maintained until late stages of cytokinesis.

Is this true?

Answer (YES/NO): YES